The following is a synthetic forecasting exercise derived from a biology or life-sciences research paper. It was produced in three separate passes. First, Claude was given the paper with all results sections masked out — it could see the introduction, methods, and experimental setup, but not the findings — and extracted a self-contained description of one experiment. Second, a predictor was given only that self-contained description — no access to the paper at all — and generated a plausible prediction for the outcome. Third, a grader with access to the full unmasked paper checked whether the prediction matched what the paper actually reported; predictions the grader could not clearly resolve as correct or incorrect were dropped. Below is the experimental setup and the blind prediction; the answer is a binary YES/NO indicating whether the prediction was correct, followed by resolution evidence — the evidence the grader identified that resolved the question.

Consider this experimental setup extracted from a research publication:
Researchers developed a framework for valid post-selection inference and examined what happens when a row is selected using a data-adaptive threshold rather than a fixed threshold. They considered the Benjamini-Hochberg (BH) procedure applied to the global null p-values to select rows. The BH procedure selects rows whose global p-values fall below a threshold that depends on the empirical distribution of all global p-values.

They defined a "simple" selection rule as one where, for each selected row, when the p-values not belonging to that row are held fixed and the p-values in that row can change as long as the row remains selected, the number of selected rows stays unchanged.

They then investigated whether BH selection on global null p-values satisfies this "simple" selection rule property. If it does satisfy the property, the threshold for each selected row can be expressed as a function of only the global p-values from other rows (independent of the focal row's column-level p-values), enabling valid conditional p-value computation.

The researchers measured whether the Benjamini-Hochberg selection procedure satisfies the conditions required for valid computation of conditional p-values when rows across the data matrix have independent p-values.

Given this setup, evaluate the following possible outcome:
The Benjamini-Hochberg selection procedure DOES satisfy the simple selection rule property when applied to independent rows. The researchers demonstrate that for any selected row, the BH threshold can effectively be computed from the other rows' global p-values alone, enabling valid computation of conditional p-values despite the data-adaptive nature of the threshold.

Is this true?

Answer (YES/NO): YES